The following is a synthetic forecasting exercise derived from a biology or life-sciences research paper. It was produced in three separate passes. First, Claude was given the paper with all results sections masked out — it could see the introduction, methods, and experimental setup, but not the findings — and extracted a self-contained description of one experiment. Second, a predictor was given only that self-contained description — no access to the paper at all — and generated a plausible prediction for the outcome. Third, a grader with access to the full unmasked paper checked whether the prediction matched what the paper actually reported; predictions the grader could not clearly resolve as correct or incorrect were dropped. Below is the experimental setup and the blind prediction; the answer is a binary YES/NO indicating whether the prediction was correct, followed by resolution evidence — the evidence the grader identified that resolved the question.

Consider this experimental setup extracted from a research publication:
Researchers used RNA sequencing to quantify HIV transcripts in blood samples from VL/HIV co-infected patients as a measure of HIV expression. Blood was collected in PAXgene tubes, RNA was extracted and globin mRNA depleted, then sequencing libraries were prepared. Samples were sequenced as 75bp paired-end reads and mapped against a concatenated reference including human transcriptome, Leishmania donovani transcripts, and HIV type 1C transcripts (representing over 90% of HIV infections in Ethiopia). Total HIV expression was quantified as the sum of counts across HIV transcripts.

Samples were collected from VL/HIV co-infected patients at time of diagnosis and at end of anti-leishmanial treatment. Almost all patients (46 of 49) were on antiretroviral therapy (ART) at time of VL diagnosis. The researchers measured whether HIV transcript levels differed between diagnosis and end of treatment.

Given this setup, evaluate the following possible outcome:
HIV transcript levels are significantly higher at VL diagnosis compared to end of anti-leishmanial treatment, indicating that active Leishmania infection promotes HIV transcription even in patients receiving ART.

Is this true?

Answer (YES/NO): NO